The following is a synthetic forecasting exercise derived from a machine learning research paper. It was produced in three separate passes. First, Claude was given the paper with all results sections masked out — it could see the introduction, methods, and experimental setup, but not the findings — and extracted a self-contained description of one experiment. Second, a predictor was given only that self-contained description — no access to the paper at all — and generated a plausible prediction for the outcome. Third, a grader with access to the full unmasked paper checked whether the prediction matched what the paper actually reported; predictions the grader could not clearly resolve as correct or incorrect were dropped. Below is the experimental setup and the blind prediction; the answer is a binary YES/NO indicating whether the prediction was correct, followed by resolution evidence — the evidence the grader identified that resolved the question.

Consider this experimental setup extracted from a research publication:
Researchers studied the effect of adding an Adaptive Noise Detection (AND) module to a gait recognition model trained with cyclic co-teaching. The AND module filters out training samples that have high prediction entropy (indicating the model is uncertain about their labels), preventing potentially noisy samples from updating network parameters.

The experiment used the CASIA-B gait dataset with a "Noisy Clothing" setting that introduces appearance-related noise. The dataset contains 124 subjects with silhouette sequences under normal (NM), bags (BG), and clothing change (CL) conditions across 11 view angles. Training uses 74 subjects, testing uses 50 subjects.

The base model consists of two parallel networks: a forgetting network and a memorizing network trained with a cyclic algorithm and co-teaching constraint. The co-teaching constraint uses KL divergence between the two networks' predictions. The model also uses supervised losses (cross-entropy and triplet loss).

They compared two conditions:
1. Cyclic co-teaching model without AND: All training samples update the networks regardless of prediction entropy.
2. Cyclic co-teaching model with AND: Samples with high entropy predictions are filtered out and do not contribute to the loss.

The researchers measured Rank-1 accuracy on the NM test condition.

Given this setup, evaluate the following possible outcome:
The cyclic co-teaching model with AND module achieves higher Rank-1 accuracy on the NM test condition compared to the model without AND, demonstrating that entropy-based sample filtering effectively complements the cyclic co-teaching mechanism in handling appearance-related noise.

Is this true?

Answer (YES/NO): NO